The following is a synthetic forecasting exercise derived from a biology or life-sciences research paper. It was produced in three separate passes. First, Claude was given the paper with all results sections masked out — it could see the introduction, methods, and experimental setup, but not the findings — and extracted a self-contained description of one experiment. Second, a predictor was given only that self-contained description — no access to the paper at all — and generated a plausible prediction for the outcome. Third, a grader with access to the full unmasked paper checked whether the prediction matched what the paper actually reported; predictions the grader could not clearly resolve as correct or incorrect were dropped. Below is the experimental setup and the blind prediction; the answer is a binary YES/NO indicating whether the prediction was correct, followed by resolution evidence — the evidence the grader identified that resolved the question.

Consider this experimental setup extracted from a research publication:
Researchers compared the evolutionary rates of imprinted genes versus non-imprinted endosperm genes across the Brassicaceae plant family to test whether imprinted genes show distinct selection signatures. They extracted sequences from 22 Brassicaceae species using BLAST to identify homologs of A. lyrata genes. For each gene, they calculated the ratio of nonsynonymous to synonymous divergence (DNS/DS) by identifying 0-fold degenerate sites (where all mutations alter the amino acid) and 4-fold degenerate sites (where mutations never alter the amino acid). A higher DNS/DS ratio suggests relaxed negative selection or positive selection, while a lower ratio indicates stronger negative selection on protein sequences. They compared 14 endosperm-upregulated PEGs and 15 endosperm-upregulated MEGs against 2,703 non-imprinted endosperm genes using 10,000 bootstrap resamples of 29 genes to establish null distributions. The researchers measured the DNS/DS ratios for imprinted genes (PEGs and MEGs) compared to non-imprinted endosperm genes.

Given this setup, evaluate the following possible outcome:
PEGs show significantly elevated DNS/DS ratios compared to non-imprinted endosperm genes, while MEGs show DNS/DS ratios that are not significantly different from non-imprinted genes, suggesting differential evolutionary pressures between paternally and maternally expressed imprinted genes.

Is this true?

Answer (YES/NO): NO